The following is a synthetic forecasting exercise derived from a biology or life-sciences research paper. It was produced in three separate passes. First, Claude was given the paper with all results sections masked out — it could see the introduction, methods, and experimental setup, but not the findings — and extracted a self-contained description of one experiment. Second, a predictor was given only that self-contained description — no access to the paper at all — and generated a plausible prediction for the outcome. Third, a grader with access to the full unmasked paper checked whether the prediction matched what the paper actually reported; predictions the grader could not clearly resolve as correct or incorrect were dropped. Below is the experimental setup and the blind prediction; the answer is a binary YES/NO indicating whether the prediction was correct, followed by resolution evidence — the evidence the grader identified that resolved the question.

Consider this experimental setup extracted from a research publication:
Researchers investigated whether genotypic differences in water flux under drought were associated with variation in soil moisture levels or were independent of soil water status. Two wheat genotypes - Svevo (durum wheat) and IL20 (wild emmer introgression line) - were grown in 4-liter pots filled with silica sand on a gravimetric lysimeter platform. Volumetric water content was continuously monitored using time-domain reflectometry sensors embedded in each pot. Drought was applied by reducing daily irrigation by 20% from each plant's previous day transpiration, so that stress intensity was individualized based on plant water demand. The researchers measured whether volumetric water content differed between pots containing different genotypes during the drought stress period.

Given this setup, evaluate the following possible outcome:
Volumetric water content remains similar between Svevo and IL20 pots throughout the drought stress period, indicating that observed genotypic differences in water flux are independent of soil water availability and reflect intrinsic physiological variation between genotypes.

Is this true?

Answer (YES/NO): NO